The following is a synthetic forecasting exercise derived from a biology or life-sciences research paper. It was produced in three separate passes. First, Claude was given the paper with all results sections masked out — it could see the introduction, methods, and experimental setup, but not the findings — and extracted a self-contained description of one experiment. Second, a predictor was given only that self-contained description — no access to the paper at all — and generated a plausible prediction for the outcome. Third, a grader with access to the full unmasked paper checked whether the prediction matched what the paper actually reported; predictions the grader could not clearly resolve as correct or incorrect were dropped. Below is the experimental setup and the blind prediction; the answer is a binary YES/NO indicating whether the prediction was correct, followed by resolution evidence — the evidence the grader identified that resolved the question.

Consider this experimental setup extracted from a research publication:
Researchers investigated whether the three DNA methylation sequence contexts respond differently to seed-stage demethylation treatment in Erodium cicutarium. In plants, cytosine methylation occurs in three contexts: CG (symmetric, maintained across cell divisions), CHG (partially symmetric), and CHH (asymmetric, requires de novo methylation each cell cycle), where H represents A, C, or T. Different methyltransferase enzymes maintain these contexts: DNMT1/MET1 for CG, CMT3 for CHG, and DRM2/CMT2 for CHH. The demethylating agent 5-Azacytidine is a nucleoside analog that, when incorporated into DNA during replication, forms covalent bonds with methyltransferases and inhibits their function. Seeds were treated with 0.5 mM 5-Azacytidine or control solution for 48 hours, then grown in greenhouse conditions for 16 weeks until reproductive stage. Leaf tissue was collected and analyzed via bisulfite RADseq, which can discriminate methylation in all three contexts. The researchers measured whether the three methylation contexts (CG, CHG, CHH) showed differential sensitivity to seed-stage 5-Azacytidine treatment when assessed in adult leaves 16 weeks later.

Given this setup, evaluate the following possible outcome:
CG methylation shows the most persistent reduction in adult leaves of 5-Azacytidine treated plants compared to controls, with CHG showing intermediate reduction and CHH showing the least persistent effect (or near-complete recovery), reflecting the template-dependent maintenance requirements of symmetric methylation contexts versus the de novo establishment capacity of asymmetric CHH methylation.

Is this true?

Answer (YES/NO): NO